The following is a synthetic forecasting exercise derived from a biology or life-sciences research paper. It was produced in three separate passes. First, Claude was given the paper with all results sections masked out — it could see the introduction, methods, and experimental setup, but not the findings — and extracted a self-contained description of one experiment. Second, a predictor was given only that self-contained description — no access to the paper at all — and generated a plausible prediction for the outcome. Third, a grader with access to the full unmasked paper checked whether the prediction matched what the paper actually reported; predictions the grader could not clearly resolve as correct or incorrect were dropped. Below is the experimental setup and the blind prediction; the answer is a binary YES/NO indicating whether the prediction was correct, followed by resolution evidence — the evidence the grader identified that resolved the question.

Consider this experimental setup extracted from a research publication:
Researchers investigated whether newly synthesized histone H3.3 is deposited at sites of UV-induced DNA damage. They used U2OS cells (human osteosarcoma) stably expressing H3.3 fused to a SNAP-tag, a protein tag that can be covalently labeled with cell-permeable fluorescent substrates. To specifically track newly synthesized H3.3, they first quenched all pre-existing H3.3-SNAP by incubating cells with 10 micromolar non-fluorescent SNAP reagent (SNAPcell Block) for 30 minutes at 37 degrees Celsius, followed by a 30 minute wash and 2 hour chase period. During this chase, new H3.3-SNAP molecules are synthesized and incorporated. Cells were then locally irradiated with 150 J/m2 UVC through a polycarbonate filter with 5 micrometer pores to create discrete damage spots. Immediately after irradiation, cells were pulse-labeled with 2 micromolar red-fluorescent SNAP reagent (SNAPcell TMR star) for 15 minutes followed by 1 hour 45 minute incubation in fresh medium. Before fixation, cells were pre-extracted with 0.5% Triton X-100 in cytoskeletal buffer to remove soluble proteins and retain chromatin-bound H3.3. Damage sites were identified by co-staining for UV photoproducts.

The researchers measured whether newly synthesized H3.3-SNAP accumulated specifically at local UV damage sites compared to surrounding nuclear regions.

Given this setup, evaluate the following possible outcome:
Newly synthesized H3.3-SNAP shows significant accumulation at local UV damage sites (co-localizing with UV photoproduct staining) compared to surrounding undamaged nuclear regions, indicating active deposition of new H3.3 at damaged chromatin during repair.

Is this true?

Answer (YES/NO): YES